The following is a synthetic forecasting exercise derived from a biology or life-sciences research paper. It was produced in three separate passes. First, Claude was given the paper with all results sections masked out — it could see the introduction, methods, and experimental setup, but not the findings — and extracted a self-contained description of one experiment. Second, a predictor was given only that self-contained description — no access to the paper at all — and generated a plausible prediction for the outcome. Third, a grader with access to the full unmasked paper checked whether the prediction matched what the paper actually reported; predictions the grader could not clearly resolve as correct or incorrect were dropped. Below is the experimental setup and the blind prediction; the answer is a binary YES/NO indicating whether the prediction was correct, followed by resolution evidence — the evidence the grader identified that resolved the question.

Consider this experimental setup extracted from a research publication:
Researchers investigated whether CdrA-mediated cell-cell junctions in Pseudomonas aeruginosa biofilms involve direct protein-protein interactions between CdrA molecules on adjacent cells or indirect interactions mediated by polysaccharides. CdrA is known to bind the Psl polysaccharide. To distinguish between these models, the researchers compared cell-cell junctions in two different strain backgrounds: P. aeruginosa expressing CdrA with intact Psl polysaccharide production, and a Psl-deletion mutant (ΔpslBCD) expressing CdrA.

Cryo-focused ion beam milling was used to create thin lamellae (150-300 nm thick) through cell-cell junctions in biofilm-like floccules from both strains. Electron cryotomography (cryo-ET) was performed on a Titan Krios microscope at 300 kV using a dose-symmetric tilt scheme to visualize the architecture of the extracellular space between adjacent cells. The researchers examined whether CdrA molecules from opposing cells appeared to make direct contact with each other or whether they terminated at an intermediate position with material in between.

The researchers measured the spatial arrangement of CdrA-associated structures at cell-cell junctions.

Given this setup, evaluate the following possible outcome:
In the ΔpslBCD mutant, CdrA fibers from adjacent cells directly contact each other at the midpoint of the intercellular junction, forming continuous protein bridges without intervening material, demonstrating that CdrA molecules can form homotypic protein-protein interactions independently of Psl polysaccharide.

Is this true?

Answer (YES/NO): NO